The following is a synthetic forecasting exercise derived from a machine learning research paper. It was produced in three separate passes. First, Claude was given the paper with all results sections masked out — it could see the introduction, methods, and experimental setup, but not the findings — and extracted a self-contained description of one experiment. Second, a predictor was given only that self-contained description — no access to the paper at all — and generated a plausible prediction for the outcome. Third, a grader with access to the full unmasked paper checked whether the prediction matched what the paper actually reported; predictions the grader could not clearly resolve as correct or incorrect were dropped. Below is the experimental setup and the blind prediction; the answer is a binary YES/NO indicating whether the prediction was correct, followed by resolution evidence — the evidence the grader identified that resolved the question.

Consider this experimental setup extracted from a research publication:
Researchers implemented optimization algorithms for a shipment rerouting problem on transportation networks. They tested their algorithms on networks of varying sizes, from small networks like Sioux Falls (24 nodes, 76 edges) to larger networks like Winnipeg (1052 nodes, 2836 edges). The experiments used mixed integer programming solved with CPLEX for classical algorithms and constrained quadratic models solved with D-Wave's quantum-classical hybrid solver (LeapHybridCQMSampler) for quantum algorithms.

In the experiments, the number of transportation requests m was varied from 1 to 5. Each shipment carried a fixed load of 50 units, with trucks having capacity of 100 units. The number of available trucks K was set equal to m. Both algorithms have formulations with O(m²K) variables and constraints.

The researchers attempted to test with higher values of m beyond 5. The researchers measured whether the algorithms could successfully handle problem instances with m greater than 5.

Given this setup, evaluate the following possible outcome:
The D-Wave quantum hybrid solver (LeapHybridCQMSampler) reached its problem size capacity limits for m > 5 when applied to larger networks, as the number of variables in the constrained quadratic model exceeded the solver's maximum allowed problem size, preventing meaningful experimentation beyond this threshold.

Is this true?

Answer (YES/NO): NO